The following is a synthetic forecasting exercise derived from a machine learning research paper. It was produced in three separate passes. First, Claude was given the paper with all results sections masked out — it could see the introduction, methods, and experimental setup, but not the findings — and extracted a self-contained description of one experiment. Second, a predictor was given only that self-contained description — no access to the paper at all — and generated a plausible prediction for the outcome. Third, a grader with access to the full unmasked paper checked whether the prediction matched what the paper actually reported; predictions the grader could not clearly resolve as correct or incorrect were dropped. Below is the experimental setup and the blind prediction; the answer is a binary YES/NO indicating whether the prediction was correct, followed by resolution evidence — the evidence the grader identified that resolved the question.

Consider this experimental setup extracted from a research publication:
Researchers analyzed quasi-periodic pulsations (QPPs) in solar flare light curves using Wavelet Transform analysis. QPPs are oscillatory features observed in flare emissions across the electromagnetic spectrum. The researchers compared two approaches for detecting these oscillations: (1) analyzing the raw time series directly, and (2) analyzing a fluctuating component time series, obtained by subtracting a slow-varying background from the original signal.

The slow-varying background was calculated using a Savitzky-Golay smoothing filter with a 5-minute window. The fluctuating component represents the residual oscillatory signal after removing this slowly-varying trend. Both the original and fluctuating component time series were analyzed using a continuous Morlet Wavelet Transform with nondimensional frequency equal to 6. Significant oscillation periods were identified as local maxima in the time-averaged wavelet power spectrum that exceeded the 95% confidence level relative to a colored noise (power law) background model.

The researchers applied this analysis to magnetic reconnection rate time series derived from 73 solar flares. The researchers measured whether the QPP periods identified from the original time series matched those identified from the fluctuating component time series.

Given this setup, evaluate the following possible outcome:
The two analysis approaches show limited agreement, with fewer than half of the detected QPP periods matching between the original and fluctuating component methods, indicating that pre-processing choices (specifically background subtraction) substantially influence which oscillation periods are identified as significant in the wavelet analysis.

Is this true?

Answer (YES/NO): NO